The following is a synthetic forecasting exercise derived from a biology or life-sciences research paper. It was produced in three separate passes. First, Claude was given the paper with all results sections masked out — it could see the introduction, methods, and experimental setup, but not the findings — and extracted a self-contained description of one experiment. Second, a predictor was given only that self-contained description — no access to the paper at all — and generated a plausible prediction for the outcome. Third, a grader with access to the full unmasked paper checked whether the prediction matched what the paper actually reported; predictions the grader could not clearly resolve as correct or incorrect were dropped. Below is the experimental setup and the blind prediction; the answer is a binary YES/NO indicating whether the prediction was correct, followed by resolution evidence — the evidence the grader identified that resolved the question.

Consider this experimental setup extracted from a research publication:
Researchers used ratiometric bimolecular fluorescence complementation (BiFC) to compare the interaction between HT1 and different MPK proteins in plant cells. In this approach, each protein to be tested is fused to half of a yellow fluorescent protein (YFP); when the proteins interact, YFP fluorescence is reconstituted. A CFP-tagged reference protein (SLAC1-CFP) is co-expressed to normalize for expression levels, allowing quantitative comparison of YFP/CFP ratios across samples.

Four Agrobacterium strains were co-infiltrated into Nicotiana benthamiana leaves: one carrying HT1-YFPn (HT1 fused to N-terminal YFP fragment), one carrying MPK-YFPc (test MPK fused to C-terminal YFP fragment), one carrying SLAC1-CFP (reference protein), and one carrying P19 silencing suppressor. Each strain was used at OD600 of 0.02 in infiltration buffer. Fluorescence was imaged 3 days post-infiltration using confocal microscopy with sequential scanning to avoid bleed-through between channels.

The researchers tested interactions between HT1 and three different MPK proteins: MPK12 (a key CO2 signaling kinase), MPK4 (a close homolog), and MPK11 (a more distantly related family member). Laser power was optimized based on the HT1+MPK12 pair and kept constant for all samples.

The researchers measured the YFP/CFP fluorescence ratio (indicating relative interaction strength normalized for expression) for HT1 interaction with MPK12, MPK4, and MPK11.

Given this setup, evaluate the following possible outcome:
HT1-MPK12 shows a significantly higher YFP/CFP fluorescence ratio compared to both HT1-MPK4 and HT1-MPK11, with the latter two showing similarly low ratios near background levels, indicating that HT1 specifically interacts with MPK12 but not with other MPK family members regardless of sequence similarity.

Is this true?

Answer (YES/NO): NO